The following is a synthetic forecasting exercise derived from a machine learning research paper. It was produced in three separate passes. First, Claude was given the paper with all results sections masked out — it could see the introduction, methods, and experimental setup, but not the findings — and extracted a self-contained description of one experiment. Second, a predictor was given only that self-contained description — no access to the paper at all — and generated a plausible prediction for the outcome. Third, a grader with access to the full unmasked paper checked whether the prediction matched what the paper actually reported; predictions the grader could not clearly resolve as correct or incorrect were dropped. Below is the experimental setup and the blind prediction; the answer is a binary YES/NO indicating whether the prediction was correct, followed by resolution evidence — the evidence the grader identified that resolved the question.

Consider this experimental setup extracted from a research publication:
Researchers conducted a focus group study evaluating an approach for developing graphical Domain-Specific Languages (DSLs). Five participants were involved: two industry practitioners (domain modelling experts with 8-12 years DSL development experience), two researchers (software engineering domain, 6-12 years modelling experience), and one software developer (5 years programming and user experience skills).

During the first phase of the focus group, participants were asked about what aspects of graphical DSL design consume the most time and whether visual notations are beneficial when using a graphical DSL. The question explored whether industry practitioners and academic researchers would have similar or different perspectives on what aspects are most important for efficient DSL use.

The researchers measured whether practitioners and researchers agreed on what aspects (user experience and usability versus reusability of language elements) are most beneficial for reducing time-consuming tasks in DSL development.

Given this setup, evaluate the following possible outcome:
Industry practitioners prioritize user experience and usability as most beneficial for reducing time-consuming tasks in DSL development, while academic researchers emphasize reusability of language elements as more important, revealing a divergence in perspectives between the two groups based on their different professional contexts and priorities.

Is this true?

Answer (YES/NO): YES